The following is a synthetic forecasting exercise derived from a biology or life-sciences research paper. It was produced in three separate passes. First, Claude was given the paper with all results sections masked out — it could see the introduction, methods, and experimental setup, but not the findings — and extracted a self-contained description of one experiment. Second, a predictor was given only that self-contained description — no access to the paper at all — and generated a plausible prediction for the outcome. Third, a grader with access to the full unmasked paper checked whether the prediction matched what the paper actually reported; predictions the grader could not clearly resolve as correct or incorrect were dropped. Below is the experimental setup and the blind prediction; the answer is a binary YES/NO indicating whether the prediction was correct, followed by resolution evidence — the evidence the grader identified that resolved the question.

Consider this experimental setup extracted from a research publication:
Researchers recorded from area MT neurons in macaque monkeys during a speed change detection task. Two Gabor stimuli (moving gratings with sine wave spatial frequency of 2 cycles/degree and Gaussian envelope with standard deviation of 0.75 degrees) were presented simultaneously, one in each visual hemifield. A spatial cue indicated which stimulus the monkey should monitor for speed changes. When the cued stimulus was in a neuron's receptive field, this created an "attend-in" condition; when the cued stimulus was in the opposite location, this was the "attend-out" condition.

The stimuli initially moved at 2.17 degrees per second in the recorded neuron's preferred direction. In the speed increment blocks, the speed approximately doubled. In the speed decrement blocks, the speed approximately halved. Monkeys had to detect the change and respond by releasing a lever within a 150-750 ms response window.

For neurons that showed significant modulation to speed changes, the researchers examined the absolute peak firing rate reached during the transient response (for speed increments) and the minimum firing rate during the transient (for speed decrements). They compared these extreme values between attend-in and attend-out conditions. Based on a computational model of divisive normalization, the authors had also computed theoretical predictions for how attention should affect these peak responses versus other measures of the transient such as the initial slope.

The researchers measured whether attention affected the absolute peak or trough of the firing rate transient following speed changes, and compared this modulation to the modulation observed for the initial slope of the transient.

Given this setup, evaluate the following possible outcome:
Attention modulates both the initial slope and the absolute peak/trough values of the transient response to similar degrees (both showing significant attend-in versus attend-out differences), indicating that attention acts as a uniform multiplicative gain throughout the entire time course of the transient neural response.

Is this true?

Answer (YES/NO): NO